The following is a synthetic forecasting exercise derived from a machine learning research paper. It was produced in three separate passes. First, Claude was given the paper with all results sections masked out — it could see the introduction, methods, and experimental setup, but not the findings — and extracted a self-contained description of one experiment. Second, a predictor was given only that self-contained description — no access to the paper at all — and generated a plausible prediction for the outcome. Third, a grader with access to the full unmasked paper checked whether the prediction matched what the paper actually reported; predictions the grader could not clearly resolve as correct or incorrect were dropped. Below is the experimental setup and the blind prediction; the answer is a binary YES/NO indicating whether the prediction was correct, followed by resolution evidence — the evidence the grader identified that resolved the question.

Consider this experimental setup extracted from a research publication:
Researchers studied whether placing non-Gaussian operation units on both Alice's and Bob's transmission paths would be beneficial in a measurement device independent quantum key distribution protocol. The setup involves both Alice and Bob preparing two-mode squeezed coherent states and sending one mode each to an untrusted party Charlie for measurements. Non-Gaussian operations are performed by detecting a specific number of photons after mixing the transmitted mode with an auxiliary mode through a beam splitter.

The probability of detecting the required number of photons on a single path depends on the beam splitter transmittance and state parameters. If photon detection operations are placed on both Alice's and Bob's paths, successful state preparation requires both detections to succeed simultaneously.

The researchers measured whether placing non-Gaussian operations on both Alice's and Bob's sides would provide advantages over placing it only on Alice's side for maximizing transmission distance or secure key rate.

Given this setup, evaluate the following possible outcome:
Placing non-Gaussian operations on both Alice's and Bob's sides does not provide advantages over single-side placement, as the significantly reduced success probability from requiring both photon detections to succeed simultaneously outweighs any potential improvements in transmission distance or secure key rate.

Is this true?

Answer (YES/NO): YES